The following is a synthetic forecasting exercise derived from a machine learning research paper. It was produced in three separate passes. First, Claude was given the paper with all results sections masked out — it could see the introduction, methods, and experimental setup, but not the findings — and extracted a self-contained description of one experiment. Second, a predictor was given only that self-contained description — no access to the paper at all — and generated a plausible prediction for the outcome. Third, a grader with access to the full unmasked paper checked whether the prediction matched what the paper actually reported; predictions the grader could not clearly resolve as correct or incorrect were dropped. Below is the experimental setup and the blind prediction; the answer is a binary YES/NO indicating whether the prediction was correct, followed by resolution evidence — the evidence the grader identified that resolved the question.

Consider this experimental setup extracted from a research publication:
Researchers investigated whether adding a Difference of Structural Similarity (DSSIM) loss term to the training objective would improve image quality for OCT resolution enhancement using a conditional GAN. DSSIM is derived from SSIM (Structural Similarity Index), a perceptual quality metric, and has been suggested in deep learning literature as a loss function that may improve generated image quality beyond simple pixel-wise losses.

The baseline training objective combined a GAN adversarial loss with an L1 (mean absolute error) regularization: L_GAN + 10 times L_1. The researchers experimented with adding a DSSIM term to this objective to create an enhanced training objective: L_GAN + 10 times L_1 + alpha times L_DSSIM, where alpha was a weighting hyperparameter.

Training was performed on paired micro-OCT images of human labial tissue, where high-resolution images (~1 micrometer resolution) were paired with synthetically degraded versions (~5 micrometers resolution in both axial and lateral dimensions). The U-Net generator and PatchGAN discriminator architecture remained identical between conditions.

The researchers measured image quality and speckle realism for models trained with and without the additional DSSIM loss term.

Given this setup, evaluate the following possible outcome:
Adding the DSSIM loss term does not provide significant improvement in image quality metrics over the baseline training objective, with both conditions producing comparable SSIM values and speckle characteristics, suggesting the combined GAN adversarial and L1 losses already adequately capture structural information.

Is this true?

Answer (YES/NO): NO